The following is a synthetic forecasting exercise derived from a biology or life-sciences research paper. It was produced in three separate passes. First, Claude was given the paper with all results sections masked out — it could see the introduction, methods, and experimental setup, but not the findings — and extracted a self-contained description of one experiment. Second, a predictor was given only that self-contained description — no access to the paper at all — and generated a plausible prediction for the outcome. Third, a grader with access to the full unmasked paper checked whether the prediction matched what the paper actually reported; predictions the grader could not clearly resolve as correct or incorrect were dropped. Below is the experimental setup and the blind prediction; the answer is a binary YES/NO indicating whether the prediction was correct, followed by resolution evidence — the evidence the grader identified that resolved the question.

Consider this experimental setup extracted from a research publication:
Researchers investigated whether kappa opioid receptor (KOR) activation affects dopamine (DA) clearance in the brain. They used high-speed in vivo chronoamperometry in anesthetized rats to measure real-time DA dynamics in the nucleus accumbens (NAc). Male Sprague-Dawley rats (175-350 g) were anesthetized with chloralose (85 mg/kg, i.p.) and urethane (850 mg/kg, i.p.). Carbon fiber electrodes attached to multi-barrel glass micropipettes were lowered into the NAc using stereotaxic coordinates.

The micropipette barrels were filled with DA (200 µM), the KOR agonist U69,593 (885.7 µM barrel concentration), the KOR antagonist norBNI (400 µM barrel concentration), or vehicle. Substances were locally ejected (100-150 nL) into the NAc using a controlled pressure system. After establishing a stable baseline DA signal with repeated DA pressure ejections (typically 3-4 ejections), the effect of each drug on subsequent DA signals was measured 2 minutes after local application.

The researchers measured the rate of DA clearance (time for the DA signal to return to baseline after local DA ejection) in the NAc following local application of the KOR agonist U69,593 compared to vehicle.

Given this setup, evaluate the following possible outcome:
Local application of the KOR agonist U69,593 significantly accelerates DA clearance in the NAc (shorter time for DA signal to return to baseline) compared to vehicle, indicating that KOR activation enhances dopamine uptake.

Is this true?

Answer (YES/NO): YES